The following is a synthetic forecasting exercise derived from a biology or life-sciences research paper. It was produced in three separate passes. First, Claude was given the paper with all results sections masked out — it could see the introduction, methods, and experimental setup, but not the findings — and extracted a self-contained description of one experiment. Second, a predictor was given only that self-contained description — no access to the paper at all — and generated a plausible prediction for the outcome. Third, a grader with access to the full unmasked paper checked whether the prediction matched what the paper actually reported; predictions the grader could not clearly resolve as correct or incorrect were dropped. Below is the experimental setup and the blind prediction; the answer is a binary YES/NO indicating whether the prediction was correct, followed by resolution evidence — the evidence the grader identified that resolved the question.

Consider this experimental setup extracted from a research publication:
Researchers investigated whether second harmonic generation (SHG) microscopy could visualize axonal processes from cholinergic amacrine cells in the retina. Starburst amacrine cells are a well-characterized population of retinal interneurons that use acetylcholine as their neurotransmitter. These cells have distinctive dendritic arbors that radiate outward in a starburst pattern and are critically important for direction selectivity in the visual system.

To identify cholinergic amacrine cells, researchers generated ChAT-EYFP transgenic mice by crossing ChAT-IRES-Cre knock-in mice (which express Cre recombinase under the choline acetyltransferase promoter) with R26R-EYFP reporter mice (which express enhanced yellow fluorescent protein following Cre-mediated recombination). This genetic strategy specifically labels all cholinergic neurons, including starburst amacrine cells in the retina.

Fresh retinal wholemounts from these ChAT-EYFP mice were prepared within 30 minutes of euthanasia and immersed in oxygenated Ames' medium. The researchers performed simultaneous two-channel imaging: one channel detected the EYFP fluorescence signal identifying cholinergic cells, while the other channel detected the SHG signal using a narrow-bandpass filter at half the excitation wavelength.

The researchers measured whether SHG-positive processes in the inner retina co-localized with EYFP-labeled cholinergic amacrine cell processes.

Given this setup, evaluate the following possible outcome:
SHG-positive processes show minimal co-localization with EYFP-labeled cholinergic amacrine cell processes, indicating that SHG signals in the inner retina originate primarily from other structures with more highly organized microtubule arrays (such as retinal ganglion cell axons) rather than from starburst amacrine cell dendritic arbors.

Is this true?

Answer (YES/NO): YES